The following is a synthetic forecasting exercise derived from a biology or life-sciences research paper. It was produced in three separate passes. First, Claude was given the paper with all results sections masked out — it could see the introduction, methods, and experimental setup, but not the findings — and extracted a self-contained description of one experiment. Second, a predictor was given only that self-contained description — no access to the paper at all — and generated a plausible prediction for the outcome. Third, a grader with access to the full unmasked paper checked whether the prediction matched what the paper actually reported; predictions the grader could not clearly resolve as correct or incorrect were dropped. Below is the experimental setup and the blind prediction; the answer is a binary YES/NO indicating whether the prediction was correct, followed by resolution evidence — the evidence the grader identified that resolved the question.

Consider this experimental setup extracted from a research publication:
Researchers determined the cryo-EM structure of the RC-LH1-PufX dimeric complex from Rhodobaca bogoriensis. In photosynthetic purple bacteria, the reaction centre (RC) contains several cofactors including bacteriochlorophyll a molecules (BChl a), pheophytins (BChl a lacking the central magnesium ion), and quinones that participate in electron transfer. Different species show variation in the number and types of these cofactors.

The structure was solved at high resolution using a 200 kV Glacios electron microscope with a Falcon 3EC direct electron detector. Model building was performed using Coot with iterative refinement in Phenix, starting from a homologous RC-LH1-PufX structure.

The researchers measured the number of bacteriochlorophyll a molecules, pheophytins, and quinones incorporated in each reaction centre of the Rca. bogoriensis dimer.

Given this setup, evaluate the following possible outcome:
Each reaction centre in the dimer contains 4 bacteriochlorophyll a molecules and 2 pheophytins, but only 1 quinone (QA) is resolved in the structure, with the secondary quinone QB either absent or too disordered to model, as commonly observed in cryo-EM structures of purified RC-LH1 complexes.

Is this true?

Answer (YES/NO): NO